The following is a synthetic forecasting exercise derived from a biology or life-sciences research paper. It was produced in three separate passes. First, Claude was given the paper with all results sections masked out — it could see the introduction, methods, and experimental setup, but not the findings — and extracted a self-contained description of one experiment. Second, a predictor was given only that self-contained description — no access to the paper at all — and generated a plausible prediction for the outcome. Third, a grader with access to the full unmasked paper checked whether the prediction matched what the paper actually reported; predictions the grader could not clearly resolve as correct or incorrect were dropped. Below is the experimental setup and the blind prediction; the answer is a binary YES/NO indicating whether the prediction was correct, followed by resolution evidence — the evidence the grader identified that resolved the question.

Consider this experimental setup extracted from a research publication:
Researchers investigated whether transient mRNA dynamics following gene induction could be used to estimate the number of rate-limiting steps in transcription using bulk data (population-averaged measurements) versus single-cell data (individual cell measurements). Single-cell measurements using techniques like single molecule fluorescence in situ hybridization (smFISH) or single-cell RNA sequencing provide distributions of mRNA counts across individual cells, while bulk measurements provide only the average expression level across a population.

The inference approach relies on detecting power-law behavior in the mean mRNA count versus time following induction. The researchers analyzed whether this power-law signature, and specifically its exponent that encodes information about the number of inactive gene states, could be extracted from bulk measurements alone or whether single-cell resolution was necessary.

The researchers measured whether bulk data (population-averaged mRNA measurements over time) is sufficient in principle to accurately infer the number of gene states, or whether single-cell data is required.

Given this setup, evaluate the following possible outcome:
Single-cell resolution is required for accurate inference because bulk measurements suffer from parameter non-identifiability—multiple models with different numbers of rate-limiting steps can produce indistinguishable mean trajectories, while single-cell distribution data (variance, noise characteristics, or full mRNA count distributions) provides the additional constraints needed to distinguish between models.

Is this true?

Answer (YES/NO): NO